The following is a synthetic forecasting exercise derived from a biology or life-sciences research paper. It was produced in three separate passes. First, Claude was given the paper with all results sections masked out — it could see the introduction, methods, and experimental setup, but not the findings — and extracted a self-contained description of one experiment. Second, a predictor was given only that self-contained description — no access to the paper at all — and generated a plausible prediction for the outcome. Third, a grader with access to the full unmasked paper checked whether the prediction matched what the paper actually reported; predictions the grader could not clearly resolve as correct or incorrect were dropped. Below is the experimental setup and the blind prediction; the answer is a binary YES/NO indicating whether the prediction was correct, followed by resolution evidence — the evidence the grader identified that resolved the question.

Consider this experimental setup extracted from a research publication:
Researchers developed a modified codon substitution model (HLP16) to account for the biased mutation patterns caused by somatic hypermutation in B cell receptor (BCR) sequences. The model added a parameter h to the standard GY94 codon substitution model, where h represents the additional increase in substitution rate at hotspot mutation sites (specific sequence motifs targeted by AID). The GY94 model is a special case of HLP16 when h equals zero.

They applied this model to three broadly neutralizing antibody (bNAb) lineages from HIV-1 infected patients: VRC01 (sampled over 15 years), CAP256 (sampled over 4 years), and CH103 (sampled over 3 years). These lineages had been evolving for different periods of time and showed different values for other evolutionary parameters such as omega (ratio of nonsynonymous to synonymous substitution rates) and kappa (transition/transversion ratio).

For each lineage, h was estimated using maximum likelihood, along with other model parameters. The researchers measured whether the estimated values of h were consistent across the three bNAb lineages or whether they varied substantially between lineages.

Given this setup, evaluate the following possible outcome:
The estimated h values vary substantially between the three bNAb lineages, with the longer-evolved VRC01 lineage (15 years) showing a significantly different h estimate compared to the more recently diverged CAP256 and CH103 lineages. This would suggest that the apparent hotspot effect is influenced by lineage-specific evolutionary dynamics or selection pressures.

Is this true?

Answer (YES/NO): NO